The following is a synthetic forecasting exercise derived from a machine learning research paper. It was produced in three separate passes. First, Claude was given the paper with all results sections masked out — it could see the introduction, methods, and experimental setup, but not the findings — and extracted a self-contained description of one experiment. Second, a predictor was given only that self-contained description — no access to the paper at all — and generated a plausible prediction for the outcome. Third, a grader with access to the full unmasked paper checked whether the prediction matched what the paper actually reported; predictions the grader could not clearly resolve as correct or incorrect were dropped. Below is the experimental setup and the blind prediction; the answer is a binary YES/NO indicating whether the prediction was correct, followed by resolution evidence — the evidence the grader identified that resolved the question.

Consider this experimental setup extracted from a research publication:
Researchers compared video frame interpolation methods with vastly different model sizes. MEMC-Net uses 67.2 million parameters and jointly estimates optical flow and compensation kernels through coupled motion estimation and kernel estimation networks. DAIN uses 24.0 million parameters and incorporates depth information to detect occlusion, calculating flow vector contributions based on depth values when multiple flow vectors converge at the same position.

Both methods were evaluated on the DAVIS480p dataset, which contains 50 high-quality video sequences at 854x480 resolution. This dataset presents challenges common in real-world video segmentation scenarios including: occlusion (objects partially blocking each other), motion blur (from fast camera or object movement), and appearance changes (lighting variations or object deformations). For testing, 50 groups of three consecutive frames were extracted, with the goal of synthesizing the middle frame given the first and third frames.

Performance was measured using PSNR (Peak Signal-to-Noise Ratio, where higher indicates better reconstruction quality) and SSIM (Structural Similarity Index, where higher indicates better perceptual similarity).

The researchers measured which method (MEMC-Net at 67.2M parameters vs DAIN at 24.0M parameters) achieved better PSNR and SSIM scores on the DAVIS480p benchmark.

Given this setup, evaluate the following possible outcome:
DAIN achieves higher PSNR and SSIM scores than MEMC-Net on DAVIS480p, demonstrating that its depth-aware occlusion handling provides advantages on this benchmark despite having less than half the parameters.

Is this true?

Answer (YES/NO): YES